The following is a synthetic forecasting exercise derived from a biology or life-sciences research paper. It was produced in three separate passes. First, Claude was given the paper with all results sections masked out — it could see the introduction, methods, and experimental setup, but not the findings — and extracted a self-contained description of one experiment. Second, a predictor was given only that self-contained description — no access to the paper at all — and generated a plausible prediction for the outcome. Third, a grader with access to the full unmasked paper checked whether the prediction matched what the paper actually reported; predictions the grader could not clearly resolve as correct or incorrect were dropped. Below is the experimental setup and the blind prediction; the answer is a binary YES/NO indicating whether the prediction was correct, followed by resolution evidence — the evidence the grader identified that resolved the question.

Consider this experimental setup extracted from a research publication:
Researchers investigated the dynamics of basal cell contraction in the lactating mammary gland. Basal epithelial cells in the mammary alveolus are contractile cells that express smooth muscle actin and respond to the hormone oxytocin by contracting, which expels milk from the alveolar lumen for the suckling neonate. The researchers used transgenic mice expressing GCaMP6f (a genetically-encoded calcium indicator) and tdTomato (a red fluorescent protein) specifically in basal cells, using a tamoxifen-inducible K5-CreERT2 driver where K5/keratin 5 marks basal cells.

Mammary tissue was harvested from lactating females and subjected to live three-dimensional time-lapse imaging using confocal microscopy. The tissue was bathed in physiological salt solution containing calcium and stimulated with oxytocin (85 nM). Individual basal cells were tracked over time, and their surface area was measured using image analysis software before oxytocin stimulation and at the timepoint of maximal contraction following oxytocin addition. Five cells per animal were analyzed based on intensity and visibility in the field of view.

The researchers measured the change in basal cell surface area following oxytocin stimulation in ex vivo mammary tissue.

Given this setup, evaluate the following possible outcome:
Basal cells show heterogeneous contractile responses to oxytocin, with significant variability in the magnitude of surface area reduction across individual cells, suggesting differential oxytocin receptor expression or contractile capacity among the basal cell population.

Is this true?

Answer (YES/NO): NO